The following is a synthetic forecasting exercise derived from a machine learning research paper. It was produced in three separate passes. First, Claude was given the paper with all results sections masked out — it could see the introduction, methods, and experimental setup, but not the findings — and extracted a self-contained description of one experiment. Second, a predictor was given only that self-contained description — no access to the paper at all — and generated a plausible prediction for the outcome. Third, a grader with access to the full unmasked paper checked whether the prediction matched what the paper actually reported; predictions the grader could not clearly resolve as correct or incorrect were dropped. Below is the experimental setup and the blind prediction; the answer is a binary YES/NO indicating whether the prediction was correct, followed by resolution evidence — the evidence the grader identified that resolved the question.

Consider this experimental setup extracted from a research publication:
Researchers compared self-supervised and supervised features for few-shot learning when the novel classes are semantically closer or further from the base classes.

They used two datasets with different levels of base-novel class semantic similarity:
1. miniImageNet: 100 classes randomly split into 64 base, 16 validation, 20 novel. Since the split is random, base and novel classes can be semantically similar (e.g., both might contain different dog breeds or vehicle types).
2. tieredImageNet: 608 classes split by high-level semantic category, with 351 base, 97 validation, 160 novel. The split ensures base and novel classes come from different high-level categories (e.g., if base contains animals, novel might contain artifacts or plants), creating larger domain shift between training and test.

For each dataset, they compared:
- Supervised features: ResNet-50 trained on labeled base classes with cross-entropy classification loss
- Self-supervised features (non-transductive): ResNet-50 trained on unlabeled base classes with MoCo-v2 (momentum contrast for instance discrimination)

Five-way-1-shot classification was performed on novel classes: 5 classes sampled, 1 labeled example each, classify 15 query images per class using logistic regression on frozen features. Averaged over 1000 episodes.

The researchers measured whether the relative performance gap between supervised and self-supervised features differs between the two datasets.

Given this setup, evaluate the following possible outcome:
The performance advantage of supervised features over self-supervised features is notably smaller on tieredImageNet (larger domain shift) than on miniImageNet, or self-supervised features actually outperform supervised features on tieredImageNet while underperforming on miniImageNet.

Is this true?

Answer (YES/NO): YES